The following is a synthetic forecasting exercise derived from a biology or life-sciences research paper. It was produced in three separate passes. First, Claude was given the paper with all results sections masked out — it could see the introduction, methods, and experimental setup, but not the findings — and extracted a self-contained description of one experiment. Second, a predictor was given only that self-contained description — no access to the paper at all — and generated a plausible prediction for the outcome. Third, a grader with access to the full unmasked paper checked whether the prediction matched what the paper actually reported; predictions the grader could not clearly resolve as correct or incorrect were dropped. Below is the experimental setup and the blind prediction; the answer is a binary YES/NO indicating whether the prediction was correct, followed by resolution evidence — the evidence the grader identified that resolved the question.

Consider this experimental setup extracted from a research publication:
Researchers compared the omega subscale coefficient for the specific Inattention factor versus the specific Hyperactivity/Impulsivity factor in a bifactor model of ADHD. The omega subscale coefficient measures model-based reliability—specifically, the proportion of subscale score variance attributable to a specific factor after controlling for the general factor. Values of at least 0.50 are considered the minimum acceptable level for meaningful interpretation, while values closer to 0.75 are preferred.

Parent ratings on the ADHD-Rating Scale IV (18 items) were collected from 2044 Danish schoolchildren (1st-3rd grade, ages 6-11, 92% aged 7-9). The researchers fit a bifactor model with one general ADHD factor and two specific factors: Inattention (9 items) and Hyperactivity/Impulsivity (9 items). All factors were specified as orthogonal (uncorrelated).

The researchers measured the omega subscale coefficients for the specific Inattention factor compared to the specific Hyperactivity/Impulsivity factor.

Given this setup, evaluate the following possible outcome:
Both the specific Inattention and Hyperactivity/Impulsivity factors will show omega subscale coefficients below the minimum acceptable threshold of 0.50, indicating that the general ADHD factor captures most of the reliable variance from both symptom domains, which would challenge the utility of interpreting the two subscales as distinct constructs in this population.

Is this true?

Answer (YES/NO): YES